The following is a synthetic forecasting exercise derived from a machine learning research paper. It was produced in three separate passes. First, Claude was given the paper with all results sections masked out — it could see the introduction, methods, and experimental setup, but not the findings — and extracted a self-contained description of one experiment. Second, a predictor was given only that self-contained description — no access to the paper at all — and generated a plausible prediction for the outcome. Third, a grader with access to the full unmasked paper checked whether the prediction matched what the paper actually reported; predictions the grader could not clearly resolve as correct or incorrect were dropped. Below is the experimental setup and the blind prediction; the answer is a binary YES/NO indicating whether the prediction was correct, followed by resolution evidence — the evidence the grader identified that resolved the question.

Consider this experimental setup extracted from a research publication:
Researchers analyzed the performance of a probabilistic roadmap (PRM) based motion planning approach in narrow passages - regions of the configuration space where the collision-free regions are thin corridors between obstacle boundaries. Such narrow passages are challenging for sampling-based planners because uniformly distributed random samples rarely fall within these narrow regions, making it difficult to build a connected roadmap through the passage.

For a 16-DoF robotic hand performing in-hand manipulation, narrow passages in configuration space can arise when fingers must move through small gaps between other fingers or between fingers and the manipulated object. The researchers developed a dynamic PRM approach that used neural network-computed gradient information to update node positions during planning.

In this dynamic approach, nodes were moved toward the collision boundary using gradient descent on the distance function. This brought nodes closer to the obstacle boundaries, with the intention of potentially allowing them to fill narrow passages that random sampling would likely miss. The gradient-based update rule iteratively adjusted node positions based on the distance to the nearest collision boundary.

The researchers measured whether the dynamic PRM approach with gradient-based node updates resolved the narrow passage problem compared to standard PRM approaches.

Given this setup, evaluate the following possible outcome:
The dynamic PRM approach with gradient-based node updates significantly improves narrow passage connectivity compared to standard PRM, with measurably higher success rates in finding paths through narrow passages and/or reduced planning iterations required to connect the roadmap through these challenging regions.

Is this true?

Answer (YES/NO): NO